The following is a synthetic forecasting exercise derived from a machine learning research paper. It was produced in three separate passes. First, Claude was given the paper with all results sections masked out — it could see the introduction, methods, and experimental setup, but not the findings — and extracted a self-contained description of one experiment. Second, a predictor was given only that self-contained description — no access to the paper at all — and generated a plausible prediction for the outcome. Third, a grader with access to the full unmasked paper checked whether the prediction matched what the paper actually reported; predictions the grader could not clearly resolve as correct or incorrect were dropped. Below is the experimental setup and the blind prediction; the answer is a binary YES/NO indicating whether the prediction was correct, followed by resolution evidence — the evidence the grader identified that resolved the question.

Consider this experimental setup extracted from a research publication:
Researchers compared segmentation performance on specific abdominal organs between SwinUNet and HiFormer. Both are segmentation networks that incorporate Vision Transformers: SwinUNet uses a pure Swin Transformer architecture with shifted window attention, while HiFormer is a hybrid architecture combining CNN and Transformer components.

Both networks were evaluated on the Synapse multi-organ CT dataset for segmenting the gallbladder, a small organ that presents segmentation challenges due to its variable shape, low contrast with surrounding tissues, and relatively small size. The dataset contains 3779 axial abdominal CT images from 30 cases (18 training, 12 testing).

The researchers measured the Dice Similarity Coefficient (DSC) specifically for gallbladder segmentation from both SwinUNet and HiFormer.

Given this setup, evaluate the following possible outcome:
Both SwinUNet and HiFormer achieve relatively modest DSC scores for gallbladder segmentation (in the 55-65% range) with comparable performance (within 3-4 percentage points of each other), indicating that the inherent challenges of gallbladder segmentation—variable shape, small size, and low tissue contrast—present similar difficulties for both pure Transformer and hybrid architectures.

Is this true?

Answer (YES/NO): NO